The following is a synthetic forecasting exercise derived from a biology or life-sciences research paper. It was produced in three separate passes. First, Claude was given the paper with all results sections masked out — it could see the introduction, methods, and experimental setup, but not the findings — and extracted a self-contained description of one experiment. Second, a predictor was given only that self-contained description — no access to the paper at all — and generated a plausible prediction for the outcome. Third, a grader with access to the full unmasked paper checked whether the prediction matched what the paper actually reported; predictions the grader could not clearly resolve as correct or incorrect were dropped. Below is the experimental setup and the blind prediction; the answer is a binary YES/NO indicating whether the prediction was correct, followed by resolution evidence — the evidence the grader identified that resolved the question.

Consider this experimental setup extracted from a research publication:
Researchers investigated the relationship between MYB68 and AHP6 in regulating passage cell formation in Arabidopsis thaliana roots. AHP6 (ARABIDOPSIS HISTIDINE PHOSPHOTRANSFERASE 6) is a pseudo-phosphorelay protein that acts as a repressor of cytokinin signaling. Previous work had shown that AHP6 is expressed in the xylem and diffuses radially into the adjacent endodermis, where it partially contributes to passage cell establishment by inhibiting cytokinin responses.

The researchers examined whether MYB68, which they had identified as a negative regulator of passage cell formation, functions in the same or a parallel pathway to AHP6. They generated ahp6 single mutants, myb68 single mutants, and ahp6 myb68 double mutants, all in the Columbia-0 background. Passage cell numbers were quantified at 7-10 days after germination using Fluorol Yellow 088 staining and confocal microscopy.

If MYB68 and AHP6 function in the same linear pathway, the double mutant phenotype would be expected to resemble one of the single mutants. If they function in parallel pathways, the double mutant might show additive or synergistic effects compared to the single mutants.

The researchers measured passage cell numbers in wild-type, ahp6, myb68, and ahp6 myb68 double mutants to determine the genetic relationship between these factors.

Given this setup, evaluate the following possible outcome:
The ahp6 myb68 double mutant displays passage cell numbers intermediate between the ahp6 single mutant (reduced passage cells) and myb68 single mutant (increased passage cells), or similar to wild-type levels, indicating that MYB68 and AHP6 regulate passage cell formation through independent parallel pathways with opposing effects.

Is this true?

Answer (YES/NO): NO